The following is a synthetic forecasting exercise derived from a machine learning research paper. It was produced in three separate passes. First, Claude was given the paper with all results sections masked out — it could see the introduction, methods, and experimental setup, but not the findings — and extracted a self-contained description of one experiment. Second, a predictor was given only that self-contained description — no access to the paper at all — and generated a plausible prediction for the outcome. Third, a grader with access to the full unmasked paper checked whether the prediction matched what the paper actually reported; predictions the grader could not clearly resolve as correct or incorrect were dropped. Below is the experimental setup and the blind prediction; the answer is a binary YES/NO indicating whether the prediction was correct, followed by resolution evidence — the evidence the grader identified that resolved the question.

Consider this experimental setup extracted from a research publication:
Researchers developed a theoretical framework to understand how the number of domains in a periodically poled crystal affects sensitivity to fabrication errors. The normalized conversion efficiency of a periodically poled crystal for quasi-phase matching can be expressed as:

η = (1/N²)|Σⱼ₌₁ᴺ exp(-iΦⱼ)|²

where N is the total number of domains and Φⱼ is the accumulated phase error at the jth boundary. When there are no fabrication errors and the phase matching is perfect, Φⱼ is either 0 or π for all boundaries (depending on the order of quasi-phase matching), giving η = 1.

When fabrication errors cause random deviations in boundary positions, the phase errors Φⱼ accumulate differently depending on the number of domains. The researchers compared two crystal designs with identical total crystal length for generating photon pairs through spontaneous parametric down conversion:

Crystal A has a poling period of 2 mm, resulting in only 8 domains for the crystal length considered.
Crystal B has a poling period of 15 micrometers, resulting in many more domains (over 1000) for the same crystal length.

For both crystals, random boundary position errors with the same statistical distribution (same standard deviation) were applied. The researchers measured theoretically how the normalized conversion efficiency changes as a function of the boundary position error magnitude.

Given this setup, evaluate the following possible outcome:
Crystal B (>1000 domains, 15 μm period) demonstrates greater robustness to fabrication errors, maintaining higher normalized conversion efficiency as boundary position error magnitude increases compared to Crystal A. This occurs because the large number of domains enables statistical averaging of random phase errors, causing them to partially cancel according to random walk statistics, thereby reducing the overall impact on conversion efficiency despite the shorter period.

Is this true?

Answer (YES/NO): NO